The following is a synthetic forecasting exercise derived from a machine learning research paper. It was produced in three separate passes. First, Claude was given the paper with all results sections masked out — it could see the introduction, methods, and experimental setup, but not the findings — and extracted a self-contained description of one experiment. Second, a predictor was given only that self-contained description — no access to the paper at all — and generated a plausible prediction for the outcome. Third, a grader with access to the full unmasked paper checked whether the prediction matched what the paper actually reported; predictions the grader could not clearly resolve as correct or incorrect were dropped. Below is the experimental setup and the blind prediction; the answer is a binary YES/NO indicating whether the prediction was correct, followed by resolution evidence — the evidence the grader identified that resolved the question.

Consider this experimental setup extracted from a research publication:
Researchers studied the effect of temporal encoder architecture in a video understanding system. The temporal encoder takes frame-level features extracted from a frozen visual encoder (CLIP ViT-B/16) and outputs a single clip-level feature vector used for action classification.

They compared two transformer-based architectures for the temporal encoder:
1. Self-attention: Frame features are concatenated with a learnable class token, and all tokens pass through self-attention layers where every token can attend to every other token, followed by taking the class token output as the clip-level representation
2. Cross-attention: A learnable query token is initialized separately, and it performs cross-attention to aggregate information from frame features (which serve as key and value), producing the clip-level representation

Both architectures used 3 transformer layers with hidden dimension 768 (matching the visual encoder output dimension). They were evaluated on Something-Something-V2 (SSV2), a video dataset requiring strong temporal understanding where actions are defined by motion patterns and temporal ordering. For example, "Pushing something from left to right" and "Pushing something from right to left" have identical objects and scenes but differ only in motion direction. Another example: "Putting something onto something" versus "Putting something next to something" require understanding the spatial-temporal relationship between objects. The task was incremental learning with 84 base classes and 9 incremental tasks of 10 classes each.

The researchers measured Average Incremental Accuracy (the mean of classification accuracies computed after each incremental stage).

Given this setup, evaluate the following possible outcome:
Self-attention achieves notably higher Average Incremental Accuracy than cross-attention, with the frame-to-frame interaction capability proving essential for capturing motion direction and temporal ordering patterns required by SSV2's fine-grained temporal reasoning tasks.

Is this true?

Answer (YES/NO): NO